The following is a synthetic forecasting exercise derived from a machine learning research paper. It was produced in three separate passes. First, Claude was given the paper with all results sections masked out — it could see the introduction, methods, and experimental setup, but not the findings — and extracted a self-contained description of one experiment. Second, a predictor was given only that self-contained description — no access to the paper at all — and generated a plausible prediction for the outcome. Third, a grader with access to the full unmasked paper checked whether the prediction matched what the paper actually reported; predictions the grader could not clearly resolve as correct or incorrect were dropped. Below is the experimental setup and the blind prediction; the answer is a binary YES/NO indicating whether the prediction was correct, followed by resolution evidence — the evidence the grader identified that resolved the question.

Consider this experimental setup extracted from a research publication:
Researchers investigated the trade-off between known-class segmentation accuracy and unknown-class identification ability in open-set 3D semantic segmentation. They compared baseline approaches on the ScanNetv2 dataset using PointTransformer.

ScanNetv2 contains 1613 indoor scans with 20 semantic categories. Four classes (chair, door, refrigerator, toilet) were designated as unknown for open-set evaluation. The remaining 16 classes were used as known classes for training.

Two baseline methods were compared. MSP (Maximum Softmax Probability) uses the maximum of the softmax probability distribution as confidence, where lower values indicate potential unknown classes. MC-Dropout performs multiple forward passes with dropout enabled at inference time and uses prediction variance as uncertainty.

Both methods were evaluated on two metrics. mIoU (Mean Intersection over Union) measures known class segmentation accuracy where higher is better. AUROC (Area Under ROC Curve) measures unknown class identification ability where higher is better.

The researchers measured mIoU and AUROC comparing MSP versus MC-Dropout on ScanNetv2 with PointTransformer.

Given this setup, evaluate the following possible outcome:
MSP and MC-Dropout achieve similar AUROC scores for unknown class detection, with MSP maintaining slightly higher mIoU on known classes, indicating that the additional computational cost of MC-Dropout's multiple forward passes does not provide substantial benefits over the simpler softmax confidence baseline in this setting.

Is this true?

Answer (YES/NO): NO